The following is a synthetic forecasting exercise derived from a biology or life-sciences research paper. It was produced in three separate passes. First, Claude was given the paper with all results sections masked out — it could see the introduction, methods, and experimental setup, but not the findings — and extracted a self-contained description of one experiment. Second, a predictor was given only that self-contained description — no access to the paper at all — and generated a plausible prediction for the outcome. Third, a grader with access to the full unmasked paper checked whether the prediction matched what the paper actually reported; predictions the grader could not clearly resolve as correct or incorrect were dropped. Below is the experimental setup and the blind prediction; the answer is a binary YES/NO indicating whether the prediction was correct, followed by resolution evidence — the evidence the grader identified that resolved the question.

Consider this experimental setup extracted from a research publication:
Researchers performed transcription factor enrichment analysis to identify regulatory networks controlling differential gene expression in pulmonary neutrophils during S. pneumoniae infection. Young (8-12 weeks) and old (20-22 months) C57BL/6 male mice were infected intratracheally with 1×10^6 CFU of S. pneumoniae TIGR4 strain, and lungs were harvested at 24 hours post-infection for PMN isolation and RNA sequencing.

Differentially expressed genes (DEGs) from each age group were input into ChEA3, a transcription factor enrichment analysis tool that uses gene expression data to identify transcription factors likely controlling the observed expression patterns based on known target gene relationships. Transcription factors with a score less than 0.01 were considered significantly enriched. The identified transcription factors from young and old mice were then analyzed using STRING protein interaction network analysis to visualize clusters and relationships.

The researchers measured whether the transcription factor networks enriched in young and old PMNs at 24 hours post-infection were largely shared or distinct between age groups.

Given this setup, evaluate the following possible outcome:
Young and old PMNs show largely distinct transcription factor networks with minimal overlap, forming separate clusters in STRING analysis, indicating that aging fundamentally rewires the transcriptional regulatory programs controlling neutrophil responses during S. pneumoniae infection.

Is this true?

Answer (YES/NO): NO